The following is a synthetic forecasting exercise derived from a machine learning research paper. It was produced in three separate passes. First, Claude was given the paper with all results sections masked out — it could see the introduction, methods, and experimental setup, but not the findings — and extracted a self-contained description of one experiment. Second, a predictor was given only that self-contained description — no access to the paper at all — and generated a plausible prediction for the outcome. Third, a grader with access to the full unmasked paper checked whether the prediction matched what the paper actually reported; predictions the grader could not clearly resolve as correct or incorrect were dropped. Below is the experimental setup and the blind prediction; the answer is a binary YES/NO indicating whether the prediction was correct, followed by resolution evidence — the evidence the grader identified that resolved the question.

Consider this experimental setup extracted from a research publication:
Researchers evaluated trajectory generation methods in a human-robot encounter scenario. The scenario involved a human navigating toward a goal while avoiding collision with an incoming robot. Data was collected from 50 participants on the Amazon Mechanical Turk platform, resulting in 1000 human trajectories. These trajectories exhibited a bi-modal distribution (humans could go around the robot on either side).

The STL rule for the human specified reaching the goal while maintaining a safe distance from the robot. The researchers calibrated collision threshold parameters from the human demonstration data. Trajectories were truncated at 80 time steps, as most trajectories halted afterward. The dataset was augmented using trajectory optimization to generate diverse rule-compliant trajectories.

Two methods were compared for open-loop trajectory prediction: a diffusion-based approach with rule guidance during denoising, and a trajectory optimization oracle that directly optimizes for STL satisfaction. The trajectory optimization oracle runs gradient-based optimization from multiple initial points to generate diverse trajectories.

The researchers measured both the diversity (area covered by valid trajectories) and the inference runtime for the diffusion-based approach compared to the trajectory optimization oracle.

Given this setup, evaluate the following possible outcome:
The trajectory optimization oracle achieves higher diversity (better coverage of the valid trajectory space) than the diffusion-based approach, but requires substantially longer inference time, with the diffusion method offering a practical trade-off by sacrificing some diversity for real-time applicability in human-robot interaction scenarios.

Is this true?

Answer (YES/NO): YES